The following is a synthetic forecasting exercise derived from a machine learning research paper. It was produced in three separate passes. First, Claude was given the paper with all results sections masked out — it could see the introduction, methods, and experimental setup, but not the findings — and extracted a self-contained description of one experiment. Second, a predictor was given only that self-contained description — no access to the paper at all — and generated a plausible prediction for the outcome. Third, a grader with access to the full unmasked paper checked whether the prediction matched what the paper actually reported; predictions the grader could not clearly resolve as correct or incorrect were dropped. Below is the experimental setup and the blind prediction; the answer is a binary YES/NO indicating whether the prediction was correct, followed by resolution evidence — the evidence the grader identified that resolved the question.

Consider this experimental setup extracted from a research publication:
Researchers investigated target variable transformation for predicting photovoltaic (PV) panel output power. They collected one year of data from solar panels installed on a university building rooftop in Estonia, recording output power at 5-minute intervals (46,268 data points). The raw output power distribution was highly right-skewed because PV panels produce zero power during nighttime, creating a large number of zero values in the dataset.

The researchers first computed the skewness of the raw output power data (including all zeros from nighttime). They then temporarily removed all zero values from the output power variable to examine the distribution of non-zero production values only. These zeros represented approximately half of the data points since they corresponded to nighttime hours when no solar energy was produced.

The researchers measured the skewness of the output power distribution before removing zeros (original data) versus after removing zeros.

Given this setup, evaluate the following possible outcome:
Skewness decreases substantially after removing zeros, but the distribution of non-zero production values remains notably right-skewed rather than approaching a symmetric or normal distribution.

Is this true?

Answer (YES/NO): YES